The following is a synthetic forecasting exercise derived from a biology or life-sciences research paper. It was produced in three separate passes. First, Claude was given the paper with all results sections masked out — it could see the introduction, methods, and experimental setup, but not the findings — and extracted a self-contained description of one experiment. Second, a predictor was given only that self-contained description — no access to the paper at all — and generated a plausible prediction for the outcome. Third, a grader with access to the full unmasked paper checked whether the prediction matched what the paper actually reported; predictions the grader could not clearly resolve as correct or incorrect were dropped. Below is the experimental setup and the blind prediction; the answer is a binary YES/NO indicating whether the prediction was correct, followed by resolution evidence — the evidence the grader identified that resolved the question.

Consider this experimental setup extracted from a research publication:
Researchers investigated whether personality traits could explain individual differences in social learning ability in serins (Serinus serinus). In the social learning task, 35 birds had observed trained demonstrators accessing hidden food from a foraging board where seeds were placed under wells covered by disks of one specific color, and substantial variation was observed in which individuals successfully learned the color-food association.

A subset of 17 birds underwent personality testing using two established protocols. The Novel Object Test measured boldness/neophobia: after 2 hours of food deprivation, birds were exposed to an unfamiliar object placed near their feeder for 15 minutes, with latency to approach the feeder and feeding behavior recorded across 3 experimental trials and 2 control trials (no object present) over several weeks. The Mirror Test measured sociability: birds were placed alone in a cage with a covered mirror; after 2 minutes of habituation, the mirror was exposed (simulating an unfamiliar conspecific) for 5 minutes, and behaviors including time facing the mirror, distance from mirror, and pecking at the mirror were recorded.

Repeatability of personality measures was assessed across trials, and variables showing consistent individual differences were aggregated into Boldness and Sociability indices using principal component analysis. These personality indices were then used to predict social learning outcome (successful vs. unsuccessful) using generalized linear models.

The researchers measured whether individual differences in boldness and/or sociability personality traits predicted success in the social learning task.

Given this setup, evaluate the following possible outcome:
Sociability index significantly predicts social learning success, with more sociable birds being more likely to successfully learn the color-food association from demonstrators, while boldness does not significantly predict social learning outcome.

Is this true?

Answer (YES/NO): NO